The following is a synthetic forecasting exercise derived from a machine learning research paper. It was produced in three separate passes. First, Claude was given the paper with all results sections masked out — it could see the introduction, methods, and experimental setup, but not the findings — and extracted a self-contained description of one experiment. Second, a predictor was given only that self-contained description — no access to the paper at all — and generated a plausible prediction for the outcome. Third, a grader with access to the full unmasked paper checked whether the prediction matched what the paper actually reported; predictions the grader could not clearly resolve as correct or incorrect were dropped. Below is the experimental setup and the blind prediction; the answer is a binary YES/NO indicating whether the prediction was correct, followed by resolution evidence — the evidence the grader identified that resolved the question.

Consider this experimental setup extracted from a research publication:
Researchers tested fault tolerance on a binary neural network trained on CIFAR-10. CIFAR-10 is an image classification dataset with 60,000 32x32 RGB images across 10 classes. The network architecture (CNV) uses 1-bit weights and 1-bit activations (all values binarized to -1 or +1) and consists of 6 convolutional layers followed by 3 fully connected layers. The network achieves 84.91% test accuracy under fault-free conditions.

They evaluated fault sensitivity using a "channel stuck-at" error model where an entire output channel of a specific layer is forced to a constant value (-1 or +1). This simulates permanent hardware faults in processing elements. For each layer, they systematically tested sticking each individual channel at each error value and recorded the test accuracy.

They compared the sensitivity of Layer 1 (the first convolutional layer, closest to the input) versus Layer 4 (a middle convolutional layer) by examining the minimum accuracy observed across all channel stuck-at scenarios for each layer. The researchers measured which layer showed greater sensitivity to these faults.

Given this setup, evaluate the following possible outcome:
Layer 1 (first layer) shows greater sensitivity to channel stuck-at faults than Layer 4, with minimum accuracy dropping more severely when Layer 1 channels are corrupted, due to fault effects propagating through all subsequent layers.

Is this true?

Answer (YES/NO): YES